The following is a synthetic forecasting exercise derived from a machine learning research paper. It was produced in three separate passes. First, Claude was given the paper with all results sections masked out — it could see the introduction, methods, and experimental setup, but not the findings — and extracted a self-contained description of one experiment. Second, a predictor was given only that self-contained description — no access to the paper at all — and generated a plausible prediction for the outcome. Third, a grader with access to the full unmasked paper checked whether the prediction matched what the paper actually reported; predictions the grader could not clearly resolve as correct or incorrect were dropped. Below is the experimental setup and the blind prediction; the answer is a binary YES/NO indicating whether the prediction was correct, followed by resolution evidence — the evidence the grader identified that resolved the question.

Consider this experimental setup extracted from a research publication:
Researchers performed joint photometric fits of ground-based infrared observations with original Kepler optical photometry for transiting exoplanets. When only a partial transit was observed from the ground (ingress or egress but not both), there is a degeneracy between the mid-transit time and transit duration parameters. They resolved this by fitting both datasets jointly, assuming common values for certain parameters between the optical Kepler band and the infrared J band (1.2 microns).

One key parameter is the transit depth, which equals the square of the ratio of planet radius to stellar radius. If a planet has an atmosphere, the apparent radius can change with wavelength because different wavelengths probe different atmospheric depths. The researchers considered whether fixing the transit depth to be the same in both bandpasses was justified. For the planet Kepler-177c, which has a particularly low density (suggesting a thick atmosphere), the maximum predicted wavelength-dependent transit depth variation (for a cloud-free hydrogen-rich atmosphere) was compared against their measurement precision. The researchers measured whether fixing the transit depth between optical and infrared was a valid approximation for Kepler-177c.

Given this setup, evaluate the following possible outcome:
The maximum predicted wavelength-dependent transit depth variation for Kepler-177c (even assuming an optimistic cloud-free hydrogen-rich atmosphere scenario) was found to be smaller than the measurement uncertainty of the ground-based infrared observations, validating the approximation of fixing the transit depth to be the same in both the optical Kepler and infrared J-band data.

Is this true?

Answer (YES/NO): YES